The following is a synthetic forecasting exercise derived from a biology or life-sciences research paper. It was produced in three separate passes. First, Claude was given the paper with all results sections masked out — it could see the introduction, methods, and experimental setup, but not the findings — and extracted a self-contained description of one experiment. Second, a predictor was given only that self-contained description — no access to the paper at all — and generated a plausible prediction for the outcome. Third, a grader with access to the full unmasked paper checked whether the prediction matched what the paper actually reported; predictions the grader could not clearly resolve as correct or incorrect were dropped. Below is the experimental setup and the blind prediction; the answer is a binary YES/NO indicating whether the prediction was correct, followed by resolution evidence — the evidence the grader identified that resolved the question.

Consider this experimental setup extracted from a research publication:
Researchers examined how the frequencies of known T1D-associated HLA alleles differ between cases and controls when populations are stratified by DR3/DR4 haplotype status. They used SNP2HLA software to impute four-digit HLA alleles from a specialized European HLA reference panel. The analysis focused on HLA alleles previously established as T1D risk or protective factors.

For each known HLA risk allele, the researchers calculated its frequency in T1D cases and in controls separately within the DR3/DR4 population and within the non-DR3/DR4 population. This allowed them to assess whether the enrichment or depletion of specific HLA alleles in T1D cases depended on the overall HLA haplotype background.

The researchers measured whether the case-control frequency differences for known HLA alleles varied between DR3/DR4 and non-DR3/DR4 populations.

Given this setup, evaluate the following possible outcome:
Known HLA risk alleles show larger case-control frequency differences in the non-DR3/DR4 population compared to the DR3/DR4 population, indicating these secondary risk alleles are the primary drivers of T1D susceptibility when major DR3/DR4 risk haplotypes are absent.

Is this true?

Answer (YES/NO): NO